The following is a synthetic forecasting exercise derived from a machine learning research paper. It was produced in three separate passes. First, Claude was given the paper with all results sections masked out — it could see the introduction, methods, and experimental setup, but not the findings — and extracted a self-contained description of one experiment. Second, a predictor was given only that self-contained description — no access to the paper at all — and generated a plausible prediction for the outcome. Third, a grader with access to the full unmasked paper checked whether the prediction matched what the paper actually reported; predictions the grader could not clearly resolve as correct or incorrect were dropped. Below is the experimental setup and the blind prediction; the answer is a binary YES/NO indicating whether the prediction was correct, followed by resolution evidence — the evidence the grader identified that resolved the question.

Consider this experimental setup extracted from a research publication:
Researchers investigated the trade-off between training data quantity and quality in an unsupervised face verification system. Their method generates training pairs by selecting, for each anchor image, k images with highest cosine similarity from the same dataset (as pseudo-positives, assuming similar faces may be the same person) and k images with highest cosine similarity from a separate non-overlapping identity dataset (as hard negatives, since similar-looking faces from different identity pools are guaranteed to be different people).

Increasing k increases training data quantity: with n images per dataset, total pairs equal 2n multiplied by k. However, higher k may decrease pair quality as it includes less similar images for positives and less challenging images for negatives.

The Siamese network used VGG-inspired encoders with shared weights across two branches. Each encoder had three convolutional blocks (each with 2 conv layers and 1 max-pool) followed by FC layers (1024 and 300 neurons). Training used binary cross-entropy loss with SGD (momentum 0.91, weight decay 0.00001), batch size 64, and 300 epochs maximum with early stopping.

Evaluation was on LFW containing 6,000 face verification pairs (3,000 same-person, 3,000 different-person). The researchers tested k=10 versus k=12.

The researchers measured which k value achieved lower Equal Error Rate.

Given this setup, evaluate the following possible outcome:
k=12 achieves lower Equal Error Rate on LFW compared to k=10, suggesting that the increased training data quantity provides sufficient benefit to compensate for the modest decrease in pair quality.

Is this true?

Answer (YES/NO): NO